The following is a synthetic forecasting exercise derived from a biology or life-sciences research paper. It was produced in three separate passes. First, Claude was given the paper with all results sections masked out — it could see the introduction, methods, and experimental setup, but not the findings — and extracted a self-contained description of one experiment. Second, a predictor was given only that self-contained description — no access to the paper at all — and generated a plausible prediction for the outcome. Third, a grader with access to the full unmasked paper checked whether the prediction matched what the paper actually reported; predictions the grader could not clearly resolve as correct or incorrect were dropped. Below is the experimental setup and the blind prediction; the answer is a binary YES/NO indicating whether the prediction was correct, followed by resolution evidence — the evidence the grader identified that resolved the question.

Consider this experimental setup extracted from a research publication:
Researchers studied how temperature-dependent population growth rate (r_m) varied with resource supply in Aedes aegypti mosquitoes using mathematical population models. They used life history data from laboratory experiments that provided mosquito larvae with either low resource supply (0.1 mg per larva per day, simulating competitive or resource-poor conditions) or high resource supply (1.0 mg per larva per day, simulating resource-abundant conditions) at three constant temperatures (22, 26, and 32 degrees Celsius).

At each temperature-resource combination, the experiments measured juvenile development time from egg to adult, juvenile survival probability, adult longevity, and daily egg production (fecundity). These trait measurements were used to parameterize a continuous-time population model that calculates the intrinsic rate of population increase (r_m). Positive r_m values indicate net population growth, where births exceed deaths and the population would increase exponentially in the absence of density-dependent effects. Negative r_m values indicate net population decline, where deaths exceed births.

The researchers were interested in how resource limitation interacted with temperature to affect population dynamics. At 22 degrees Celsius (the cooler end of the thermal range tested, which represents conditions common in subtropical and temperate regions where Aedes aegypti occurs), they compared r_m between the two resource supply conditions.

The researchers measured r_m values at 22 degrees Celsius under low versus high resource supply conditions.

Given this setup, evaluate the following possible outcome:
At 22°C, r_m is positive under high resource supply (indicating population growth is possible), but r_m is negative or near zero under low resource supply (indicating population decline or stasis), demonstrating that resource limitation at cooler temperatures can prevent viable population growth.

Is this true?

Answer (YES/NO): NO